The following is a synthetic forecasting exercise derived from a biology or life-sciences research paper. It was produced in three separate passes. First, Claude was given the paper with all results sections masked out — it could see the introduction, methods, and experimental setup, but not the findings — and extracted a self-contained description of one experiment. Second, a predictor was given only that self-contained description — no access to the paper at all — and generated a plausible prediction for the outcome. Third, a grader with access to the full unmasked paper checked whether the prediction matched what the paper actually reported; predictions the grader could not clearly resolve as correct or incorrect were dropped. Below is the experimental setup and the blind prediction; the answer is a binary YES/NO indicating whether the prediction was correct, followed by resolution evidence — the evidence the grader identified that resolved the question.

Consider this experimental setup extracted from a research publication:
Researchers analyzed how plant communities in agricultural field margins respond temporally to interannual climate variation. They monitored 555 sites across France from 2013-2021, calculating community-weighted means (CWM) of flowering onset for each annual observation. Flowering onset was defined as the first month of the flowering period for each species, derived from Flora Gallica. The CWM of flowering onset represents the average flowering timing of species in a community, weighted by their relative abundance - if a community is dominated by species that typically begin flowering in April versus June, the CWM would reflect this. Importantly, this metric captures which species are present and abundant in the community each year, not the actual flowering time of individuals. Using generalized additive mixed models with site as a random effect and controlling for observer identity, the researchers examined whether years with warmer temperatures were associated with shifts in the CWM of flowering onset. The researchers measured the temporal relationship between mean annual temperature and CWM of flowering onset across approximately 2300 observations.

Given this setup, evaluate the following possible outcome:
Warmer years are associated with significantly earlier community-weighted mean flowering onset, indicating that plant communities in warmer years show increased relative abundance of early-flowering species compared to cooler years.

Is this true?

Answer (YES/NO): NO